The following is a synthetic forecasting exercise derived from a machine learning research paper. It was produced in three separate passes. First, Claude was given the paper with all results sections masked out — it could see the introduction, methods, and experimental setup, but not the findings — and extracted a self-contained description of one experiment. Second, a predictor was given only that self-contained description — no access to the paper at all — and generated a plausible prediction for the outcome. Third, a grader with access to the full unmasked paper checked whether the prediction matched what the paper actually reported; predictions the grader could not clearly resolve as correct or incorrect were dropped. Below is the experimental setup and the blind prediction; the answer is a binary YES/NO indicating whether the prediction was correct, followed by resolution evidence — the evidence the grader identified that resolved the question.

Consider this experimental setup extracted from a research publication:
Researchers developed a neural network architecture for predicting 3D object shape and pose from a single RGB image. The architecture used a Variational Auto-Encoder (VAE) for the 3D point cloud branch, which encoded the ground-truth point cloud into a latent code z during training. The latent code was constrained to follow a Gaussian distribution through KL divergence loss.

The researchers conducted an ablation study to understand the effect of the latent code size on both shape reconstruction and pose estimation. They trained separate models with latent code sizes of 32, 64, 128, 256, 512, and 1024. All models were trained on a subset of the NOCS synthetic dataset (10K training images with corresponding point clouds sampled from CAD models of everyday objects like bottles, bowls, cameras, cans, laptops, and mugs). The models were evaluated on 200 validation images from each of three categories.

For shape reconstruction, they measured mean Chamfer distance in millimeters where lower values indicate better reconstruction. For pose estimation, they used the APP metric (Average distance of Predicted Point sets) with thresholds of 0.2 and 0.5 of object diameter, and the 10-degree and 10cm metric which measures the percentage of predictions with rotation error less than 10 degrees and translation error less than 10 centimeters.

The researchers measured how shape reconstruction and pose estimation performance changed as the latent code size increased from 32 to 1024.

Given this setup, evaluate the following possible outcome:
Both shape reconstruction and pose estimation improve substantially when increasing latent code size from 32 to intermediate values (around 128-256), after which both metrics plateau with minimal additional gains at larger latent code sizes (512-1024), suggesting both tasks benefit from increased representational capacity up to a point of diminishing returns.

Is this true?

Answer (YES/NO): YES